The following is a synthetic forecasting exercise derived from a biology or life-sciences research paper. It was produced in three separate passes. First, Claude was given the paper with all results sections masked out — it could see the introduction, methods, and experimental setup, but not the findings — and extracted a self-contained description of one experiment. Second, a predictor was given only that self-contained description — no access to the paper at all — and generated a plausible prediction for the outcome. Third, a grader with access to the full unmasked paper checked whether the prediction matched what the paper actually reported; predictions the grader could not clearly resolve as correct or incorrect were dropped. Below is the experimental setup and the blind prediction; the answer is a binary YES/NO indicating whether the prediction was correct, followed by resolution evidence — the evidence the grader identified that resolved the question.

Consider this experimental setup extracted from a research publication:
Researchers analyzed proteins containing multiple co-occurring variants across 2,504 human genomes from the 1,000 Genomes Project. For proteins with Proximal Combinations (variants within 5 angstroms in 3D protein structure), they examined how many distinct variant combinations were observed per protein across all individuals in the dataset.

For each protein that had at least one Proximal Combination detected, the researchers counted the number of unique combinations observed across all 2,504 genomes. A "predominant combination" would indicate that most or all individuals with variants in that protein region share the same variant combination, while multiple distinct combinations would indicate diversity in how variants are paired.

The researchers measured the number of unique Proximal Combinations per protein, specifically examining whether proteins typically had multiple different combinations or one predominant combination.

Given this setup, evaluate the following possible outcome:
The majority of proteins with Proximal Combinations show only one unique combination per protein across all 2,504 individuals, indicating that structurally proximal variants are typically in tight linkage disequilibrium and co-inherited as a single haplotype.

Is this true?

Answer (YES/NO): NO